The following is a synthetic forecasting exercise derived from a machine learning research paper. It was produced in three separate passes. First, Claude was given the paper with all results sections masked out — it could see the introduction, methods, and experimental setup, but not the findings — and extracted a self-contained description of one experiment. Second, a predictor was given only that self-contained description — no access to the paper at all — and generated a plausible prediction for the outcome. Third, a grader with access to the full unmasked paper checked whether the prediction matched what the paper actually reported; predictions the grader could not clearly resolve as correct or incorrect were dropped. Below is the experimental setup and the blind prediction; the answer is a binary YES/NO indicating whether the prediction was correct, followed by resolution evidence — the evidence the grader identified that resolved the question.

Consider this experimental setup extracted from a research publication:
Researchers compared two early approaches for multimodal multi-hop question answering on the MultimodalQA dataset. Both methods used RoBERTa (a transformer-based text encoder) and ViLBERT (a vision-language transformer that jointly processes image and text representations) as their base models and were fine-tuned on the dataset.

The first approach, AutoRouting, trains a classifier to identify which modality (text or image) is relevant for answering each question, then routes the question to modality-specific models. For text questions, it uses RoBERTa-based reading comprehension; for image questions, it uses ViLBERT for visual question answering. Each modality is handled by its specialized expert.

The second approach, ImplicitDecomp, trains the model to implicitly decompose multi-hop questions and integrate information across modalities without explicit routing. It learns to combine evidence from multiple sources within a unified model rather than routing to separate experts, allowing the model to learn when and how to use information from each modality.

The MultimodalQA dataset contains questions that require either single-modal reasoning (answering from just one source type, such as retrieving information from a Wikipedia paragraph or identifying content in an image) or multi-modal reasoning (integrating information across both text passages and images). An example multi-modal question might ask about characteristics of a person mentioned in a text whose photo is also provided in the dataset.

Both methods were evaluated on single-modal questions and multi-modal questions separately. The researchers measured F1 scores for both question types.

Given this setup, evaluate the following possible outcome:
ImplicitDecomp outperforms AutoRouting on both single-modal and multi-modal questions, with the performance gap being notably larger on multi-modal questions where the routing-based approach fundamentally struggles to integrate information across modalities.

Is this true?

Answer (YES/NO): YES